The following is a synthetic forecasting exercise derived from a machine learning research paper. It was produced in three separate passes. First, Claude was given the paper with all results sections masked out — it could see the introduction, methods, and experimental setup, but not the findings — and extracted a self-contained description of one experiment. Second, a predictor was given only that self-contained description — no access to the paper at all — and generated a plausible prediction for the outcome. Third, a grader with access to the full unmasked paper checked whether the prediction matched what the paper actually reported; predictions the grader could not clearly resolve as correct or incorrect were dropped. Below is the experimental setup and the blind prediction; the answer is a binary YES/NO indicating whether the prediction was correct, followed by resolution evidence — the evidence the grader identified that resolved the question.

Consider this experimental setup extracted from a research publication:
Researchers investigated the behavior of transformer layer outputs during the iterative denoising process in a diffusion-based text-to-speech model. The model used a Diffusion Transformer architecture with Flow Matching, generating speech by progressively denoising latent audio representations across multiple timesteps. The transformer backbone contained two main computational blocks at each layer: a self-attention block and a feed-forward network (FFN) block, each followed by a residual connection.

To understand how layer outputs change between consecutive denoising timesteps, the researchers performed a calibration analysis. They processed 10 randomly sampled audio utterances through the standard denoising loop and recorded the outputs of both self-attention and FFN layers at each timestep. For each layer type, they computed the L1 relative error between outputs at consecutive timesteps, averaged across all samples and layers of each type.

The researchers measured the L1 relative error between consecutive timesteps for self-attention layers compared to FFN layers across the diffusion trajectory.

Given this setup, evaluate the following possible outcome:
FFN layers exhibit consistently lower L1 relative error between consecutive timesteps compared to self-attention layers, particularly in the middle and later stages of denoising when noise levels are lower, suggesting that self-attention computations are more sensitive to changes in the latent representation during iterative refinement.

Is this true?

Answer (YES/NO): NO